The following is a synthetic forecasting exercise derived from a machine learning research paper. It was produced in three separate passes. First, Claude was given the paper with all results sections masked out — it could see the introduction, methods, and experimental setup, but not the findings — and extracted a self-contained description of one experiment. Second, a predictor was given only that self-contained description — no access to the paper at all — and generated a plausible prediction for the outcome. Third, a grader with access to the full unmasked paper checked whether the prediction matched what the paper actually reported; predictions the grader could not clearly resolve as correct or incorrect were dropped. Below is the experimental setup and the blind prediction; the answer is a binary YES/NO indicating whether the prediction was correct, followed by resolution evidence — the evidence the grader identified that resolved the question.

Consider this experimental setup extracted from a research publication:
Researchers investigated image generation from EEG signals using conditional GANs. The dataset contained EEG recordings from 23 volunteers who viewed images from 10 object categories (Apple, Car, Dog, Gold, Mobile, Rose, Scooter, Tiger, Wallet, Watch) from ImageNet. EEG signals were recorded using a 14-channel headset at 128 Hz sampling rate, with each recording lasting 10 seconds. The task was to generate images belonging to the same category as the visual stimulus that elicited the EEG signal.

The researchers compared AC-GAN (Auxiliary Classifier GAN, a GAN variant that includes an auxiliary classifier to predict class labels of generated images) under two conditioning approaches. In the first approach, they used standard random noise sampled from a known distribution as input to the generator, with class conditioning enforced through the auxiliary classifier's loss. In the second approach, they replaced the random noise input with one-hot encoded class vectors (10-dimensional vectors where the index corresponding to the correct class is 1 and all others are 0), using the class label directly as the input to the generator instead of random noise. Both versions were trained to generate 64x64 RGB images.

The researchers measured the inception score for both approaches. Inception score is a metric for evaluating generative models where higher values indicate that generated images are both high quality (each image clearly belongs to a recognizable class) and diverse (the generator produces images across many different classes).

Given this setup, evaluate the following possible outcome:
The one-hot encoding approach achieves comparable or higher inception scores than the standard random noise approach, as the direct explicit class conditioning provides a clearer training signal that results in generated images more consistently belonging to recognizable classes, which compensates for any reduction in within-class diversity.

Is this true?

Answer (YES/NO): NO